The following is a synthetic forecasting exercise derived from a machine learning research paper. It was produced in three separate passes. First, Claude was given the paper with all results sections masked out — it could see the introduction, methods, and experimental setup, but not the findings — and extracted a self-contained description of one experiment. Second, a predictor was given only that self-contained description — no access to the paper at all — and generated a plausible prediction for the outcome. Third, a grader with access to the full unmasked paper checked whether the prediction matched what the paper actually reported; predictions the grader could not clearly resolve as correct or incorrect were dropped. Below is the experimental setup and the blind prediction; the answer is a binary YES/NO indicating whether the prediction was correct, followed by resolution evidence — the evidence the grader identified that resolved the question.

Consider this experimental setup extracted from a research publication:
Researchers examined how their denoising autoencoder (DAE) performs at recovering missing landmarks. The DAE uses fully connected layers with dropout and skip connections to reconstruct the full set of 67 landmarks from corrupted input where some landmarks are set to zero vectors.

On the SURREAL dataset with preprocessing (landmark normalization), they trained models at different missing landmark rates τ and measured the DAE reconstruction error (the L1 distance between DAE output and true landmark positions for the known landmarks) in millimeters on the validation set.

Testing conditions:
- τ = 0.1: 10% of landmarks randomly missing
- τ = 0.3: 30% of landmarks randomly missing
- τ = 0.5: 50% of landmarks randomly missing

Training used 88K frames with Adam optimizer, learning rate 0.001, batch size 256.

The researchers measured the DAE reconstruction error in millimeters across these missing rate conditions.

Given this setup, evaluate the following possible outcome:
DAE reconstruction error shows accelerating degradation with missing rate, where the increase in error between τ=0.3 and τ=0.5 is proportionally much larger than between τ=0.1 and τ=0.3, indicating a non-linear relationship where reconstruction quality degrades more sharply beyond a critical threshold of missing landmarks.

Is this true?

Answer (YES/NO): NO